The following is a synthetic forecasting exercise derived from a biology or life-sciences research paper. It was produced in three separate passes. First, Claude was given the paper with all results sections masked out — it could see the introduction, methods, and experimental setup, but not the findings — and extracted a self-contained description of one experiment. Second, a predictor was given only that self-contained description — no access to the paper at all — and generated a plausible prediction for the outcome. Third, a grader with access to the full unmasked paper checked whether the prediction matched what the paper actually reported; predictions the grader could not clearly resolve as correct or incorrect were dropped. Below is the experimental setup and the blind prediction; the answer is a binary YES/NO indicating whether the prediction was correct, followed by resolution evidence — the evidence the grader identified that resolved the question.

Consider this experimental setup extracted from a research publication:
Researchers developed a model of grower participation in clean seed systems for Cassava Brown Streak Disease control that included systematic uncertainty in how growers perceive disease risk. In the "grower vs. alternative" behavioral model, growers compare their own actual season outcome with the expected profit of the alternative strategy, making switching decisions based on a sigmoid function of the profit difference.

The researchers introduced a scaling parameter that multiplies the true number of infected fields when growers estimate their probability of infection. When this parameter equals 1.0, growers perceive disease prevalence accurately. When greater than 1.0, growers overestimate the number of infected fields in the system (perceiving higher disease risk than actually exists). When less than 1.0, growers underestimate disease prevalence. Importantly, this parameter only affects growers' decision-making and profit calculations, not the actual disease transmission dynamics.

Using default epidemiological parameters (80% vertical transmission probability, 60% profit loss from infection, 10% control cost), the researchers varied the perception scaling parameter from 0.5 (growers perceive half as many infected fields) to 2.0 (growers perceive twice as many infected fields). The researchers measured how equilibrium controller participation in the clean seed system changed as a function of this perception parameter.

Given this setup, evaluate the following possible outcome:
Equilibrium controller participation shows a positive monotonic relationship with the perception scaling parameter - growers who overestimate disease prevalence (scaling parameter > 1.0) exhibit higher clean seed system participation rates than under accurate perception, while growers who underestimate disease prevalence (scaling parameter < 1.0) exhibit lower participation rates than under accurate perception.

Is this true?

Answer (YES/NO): NO